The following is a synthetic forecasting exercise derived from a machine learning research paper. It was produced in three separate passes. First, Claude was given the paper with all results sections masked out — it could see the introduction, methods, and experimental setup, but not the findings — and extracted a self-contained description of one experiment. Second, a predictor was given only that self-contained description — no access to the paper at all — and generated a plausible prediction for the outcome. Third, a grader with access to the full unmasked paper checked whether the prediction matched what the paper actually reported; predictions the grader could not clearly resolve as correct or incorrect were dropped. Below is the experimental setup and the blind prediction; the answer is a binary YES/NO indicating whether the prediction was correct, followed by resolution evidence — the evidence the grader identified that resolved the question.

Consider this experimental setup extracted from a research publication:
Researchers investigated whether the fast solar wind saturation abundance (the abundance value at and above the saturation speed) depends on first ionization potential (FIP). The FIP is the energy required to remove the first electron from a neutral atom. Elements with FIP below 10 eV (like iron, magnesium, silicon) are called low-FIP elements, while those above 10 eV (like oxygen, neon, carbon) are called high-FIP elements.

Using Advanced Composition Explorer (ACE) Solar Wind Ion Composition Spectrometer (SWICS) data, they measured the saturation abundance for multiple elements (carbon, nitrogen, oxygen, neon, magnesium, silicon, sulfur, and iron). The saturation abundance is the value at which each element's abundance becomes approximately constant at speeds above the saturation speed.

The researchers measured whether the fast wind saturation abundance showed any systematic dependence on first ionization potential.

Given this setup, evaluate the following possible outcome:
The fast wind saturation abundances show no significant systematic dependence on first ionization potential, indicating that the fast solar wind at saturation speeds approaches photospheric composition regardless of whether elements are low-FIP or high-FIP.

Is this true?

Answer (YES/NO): NO